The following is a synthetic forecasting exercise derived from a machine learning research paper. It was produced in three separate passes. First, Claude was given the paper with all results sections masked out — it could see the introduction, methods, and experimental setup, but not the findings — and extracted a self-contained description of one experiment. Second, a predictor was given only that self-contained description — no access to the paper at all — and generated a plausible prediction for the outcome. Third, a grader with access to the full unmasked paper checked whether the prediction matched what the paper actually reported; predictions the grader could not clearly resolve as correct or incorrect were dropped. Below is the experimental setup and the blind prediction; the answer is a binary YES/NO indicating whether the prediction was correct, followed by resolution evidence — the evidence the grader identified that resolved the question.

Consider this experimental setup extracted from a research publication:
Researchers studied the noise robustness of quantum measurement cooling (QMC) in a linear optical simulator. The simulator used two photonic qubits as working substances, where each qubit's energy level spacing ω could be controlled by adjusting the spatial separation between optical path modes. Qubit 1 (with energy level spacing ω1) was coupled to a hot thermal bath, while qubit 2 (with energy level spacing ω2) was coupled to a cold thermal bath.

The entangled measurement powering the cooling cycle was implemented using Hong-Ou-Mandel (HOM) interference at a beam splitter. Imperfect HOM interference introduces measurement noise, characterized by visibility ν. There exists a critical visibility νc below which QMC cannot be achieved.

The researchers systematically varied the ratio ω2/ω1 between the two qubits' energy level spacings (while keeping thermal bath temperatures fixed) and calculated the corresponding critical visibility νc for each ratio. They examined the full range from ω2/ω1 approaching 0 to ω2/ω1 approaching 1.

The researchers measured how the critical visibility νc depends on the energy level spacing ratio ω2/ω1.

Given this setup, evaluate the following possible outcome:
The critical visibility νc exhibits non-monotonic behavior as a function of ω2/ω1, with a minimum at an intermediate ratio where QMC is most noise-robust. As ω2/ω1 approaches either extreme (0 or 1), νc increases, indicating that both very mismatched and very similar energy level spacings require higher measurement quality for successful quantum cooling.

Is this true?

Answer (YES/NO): NO